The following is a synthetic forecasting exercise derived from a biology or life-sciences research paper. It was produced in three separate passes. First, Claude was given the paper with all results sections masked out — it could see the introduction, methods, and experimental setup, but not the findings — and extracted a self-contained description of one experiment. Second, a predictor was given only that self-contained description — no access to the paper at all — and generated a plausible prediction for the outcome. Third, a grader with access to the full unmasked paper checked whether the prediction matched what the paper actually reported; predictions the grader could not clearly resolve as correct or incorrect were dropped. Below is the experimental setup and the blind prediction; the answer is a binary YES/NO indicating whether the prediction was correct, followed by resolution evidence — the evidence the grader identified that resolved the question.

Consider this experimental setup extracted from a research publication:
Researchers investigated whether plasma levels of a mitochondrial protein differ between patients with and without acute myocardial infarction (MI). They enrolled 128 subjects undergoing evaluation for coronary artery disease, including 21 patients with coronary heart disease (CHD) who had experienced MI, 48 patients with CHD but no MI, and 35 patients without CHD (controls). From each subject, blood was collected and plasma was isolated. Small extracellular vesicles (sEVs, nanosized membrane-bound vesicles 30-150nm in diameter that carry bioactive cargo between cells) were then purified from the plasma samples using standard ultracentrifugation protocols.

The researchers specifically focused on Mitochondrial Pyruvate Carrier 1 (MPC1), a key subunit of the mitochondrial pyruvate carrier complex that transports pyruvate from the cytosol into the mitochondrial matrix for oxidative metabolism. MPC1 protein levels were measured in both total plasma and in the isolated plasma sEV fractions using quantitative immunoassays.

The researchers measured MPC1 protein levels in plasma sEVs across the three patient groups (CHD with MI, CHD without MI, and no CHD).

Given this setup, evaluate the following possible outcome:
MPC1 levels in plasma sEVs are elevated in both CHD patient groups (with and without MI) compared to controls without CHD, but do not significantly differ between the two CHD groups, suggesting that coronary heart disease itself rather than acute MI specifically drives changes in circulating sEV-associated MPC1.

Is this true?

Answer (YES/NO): NO